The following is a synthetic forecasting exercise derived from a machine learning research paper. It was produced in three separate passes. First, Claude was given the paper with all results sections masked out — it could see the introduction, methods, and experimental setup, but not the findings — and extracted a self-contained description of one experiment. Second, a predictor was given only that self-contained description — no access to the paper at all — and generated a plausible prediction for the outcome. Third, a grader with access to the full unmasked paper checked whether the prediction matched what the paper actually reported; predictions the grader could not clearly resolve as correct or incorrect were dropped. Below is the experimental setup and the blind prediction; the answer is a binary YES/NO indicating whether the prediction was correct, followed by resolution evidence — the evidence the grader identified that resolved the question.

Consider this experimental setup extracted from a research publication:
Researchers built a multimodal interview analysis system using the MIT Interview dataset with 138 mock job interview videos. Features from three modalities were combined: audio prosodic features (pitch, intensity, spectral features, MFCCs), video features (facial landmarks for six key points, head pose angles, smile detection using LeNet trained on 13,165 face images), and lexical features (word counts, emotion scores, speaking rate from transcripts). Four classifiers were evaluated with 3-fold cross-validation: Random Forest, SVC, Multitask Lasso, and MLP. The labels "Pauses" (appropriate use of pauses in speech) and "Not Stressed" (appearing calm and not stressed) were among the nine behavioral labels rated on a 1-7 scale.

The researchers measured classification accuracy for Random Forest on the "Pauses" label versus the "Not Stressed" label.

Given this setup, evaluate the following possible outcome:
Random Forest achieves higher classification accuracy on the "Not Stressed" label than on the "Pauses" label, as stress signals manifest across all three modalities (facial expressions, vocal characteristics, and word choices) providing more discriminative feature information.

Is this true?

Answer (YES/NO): NO